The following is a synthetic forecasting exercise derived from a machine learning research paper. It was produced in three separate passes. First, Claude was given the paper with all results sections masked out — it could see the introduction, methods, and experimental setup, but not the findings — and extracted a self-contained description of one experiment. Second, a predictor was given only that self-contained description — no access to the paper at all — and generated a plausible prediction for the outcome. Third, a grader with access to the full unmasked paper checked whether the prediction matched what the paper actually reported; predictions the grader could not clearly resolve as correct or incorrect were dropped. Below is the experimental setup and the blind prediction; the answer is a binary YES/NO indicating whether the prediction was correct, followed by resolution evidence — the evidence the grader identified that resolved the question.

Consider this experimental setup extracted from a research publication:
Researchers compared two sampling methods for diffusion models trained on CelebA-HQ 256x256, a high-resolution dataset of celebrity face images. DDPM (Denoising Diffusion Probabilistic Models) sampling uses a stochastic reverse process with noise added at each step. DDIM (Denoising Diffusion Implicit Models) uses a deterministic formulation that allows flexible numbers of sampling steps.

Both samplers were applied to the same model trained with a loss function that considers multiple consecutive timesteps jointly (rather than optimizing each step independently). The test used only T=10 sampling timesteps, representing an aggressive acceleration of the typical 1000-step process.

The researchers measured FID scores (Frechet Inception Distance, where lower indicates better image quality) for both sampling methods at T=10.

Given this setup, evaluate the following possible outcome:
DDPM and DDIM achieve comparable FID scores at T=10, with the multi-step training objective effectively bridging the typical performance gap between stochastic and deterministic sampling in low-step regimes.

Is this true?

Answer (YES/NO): NO